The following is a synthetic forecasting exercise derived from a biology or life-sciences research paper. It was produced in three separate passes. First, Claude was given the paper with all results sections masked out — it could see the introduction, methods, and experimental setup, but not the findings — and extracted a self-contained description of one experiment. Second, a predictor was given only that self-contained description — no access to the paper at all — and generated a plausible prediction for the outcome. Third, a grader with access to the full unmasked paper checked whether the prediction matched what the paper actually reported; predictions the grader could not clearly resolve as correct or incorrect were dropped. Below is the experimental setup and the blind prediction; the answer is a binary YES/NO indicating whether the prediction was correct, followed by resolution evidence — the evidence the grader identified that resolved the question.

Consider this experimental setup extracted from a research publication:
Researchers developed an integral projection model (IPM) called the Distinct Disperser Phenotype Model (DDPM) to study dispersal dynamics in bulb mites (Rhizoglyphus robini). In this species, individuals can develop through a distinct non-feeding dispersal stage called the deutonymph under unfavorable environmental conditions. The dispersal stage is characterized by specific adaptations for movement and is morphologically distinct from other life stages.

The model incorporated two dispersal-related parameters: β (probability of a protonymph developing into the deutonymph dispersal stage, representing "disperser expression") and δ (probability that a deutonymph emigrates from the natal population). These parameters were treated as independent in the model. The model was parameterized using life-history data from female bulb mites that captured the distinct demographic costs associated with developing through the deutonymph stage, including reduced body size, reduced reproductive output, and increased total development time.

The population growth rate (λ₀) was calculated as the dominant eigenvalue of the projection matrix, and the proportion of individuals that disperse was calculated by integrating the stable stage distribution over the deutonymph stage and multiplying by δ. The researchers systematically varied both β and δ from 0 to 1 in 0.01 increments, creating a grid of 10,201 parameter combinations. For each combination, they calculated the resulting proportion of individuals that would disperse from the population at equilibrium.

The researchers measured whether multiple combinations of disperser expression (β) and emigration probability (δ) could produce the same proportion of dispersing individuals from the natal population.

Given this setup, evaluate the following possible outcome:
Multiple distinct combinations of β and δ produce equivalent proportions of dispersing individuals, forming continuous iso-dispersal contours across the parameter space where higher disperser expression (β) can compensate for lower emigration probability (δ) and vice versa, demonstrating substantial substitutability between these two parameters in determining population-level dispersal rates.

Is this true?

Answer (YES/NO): YES